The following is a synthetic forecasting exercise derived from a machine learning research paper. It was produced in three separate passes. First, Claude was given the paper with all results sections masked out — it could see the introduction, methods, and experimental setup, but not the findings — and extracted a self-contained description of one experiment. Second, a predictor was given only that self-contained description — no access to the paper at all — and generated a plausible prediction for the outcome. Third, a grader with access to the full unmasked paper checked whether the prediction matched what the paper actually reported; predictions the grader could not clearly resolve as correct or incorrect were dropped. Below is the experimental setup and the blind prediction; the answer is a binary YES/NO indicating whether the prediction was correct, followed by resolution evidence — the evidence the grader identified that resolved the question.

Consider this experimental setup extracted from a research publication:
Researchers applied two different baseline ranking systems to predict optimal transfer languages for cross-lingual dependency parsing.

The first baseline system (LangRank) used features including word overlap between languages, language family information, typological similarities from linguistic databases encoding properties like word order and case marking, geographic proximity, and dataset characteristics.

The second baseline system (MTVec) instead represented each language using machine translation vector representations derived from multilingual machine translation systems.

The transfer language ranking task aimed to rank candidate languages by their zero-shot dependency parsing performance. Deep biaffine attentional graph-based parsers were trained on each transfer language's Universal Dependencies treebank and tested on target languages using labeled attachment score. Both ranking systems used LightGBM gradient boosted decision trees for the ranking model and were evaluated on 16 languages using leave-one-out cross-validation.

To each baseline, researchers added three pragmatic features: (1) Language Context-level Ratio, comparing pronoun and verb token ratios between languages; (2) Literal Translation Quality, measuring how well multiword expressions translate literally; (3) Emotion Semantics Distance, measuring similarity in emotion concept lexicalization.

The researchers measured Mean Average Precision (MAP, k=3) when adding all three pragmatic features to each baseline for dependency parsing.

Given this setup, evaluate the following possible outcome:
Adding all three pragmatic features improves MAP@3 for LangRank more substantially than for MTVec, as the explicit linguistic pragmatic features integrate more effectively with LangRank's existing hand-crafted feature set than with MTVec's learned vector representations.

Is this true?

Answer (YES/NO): NO